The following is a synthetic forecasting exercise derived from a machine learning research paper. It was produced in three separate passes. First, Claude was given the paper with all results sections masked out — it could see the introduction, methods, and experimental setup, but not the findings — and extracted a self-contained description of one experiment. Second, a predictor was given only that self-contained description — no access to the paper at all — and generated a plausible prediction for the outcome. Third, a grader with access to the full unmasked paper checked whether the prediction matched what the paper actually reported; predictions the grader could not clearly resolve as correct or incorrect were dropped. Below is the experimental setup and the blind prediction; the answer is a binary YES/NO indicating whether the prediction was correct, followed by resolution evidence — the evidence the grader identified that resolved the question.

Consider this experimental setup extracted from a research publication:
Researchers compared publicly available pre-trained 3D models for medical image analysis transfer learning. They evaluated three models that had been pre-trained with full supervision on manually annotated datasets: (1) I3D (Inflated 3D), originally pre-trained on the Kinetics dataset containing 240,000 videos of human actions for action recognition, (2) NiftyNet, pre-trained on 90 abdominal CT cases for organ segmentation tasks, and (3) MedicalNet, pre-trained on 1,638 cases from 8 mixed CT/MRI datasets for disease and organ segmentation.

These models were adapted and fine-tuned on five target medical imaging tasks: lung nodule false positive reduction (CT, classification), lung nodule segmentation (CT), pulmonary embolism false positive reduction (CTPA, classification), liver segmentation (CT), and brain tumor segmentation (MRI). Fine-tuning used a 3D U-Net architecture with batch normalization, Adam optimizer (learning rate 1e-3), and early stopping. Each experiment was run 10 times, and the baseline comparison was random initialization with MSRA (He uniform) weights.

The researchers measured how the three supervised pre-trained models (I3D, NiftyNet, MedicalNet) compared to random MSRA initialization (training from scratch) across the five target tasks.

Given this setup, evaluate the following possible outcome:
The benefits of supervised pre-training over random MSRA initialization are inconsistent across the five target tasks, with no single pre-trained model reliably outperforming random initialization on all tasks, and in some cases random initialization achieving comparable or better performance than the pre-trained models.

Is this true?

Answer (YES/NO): YES